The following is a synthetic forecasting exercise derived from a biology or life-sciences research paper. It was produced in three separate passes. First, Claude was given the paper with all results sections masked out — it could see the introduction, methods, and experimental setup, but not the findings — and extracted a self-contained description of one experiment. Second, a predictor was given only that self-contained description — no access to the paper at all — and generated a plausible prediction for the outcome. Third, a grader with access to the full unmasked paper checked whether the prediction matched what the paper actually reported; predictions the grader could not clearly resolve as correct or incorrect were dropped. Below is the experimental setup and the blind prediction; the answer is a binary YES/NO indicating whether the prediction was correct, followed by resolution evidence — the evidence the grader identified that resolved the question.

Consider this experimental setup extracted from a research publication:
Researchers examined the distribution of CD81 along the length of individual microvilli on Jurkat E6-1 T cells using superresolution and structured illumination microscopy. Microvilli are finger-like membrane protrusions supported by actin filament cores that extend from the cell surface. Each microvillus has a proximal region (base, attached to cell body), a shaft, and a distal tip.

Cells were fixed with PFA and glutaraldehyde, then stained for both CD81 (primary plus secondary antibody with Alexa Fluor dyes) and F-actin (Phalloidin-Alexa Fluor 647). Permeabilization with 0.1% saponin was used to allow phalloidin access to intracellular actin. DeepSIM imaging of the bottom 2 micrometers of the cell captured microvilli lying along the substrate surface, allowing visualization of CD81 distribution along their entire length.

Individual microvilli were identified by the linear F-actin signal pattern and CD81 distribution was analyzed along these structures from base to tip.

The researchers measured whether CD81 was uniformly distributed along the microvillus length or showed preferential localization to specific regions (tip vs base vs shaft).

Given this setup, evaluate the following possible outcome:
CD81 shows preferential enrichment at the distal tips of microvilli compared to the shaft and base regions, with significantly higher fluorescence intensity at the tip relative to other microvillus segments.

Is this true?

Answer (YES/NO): NO